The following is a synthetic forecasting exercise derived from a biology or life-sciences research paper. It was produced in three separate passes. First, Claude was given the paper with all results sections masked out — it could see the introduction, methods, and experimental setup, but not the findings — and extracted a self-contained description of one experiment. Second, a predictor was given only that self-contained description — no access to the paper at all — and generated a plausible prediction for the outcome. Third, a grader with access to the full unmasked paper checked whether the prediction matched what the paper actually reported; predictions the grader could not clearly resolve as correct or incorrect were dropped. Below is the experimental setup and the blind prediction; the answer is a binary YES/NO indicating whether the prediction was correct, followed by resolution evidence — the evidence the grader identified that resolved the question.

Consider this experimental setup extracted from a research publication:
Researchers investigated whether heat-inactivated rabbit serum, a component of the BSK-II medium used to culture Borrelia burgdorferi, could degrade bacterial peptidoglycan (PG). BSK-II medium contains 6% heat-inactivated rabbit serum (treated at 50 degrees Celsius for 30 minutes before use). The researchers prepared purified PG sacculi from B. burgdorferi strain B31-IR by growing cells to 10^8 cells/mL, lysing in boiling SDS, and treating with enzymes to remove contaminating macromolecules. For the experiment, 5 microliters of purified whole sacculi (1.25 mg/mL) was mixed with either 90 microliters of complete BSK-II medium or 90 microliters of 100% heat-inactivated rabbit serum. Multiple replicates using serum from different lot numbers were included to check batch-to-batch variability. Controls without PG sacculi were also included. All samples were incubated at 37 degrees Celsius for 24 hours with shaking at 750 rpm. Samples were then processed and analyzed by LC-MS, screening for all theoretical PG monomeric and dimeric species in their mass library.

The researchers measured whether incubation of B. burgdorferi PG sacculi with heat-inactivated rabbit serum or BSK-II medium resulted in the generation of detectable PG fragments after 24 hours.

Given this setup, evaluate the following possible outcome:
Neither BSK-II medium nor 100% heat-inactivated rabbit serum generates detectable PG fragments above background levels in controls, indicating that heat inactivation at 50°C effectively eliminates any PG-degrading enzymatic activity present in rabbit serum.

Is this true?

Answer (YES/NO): NO